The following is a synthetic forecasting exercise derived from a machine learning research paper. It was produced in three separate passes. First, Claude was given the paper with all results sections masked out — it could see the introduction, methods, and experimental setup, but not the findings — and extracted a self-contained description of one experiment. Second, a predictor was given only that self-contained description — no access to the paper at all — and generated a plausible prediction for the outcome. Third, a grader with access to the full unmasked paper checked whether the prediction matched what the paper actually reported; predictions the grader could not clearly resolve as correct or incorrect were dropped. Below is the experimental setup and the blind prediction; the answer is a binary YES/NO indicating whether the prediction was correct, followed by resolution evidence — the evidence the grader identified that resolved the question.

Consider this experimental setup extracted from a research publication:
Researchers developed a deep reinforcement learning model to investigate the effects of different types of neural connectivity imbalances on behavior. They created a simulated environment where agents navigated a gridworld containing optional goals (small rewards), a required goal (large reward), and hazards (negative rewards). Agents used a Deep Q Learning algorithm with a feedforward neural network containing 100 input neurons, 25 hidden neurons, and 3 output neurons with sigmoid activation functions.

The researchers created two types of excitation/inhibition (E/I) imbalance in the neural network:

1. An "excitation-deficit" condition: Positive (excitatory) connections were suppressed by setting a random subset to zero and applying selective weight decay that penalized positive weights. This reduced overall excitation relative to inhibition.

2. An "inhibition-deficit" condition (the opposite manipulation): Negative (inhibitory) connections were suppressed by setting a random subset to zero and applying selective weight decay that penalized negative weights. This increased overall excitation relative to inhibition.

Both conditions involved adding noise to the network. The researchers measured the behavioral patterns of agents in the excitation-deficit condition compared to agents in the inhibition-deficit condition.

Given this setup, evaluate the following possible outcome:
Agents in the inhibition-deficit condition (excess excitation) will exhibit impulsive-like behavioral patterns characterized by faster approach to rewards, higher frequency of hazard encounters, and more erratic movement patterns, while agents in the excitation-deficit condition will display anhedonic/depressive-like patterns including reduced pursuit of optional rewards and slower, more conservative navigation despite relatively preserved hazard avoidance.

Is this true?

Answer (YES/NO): NO